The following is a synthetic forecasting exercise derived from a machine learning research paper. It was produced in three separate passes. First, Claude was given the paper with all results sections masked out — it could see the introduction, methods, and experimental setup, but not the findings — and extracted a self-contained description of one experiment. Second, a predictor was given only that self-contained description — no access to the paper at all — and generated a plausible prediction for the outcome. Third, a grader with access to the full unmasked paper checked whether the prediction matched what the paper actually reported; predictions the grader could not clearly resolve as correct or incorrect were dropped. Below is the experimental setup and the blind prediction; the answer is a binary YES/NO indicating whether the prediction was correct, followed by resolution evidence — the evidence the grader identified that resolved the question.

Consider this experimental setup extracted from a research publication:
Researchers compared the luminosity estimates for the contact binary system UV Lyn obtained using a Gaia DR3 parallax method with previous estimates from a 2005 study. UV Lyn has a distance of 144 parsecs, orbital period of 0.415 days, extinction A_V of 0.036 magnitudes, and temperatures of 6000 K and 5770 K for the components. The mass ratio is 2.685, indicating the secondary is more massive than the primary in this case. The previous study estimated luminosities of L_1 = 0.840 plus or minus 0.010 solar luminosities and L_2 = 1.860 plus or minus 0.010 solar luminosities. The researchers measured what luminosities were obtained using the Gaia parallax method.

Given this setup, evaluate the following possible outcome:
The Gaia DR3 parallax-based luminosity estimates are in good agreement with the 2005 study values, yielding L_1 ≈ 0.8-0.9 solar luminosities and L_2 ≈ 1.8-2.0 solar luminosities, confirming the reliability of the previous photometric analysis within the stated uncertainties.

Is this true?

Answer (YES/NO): NO